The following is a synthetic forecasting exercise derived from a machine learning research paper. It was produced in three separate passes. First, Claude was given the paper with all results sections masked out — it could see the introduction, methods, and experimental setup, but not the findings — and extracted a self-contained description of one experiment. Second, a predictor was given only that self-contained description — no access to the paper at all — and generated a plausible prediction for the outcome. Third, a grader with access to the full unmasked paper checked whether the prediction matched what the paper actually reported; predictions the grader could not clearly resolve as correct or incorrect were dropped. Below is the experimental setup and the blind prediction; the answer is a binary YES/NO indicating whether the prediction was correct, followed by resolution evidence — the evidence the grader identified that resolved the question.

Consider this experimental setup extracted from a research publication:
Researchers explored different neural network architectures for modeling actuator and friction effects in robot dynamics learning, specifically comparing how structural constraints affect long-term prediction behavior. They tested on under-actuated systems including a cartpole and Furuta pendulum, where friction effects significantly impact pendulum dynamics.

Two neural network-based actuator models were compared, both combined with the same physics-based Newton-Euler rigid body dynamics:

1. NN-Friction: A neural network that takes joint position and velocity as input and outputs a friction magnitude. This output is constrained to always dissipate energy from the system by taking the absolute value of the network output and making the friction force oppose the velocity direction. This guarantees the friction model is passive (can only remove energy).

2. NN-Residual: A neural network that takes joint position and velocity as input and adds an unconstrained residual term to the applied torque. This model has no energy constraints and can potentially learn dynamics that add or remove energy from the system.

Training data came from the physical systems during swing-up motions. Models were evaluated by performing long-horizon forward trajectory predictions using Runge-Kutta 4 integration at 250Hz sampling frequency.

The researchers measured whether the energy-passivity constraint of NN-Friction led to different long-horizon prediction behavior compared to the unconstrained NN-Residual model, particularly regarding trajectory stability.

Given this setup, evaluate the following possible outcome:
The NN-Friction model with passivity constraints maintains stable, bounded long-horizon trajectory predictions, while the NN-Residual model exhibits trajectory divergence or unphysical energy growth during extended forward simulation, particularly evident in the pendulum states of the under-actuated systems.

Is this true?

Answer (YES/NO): YES